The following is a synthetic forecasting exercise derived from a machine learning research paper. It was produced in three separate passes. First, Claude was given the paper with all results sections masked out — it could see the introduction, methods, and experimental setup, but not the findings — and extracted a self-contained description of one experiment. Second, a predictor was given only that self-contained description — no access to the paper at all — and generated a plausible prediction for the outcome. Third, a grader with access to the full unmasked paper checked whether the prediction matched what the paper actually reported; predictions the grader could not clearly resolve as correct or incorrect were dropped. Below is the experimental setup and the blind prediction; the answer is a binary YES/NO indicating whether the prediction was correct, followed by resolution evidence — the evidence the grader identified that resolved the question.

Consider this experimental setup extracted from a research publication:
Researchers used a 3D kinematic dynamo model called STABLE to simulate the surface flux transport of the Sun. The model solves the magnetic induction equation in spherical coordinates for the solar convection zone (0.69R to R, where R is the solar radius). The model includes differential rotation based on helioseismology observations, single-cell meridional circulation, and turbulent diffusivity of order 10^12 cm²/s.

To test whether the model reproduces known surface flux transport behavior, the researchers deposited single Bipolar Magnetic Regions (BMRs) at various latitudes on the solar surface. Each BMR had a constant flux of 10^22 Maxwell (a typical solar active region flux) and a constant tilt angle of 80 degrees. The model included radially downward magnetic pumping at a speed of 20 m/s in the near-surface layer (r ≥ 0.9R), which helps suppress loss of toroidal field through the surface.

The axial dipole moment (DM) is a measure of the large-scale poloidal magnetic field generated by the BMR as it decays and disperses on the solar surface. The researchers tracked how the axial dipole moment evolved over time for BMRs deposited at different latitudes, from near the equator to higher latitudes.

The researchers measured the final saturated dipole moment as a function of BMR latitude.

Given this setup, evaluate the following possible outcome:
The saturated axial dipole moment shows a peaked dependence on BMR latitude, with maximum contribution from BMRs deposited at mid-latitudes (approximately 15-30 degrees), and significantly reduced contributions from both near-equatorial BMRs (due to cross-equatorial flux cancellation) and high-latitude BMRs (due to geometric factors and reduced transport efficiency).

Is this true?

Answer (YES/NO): NO